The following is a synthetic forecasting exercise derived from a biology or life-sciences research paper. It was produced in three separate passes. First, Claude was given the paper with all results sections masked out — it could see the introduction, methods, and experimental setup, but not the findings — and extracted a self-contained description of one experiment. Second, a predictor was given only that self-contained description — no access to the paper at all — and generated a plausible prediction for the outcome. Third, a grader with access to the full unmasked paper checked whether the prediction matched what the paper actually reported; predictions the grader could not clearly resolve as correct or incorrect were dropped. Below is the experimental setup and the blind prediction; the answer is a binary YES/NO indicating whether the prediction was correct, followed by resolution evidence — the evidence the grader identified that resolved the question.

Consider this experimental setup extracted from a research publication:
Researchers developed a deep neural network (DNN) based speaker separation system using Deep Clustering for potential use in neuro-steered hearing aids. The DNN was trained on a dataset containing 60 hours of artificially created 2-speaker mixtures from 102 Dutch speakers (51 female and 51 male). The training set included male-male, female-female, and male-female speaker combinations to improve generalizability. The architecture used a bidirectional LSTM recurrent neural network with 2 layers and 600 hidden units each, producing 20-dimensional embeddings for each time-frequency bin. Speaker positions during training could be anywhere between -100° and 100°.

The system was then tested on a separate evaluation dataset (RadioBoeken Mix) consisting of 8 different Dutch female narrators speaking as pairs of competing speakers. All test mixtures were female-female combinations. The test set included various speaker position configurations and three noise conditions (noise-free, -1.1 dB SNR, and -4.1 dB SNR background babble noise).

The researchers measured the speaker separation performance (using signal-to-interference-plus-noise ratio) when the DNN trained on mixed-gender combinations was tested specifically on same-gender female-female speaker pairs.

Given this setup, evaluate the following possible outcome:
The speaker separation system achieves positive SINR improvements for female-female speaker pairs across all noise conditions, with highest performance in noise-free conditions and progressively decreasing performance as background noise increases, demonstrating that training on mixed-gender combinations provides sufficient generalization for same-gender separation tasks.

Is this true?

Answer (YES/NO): NO